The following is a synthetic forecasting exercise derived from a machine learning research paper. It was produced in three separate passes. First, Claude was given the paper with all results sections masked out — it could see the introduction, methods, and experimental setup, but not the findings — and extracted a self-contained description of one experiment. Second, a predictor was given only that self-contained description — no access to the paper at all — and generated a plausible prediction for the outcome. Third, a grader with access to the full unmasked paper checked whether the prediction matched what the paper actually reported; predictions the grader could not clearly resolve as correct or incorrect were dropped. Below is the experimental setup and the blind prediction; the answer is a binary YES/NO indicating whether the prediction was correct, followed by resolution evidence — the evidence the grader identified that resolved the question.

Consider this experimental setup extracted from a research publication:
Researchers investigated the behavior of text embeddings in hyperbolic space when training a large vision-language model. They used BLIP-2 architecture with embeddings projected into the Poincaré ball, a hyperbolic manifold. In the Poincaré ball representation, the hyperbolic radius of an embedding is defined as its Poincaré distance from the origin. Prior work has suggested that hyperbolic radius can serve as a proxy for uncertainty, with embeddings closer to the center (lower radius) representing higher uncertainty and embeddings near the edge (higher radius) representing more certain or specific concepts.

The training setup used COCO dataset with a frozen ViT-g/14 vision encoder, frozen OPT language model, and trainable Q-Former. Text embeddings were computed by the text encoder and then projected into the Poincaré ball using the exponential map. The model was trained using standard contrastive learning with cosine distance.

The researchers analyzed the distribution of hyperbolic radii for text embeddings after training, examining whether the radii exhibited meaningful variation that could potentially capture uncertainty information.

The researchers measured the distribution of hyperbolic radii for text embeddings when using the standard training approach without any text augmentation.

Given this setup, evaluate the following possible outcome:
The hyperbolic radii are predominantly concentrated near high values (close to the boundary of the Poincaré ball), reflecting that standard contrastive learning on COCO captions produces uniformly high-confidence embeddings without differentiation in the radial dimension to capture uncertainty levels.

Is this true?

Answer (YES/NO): YES